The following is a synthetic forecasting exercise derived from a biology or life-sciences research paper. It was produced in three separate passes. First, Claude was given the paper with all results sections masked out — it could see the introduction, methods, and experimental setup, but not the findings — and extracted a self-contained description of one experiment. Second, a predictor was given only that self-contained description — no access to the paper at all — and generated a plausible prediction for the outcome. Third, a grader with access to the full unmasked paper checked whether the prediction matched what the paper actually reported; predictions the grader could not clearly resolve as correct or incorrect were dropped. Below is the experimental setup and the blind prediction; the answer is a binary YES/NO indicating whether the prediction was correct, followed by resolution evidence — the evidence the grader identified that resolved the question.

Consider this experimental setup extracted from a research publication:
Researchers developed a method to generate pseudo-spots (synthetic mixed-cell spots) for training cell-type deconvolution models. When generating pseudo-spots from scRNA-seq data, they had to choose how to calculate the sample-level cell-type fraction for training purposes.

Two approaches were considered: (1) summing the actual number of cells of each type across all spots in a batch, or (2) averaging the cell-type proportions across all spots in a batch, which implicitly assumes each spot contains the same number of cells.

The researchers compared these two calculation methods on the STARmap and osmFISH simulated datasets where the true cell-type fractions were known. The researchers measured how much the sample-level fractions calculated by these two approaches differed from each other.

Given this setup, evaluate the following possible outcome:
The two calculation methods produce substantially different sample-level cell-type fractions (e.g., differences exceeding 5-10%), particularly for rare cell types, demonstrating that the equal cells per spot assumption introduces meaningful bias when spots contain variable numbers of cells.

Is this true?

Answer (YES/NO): NO